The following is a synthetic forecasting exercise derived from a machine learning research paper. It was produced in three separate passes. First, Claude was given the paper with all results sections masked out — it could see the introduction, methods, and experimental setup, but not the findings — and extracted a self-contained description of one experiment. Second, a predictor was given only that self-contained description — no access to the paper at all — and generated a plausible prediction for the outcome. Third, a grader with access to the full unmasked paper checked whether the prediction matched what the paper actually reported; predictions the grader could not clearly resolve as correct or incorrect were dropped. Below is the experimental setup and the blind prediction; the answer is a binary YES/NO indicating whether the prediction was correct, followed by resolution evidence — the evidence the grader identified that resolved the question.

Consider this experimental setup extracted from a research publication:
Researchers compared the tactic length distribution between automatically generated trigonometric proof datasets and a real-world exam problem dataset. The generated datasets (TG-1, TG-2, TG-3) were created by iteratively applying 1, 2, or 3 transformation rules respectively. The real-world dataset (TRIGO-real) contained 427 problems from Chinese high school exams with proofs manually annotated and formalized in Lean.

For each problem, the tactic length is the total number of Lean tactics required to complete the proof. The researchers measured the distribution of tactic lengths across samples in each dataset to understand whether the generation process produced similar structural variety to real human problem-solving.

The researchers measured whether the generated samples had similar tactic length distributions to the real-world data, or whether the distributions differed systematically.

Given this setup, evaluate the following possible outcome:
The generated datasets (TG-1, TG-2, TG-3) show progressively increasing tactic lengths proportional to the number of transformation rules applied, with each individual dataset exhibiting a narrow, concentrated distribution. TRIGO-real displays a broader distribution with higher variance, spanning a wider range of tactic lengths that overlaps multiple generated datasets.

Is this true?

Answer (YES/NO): YES